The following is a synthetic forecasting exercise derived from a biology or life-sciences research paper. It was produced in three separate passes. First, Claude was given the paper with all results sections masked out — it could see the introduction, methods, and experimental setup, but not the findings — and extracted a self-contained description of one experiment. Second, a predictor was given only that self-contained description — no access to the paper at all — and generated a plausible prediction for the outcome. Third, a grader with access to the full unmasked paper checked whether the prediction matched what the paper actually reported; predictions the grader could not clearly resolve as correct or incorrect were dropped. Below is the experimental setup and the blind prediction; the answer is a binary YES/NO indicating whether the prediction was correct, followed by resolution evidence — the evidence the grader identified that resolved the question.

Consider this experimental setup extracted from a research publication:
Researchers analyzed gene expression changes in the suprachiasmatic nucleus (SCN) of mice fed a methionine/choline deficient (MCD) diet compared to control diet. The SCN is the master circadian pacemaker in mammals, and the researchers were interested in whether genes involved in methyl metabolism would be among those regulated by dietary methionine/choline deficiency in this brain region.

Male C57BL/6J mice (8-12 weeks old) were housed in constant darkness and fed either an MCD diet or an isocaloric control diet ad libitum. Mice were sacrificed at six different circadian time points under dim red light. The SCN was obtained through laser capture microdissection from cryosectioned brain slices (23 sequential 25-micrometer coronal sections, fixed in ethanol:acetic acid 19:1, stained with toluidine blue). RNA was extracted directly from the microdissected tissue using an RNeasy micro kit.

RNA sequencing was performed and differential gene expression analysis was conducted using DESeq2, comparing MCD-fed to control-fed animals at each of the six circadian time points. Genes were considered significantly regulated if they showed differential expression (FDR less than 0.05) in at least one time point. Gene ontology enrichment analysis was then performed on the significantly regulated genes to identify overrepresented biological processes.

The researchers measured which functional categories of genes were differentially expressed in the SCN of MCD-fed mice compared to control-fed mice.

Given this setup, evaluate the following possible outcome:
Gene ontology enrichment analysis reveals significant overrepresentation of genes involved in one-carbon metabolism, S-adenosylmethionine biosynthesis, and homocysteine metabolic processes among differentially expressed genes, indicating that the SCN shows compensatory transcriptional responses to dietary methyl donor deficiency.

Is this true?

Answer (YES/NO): NO